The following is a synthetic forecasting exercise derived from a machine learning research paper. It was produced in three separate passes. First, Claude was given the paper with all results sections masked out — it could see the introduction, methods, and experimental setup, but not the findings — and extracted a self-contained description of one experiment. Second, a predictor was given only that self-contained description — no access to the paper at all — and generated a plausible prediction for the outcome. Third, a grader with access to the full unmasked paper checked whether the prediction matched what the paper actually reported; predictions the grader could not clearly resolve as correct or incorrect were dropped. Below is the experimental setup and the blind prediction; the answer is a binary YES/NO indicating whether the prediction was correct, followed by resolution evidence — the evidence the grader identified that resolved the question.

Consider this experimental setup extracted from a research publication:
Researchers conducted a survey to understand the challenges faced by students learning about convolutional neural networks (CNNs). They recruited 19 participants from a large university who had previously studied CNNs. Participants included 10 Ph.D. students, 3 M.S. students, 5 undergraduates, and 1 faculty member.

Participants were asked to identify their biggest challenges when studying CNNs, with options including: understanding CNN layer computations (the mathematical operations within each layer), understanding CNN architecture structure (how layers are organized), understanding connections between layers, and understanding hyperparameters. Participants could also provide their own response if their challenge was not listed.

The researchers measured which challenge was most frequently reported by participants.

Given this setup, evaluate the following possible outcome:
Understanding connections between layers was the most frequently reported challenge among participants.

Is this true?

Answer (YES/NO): NO